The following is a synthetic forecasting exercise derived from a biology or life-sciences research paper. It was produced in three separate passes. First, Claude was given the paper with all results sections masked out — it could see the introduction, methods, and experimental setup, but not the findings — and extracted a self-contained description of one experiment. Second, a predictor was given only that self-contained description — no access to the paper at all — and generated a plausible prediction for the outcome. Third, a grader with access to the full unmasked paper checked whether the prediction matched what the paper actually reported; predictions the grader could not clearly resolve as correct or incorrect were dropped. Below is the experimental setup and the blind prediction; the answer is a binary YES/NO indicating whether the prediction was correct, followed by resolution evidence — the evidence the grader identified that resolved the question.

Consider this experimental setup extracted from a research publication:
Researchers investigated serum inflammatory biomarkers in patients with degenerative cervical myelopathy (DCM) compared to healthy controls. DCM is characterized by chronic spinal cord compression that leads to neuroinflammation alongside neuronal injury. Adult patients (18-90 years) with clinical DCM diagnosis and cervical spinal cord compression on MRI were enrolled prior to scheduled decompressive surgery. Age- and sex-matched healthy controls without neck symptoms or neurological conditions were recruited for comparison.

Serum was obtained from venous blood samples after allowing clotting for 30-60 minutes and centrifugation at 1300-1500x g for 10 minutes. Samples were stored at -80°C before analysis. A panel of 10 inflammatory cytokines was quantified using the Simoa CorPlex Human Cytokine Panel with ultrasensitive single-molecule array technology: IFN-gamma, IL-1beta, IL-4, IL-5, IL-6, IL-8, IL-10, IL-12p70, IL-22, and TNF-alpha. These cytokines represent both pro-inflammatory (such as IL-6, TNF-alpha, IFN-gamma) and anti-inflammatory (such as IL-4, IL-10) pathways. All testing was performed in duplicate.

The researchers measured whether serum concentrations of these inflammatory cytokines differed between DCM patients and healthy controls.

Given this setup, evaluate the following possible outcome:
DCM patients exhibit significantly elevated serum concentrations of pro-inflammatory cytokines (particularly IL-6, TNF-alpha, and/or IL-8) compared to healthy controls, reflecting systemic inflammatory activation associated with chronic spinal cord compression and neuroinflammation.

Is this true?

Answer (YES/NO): YES